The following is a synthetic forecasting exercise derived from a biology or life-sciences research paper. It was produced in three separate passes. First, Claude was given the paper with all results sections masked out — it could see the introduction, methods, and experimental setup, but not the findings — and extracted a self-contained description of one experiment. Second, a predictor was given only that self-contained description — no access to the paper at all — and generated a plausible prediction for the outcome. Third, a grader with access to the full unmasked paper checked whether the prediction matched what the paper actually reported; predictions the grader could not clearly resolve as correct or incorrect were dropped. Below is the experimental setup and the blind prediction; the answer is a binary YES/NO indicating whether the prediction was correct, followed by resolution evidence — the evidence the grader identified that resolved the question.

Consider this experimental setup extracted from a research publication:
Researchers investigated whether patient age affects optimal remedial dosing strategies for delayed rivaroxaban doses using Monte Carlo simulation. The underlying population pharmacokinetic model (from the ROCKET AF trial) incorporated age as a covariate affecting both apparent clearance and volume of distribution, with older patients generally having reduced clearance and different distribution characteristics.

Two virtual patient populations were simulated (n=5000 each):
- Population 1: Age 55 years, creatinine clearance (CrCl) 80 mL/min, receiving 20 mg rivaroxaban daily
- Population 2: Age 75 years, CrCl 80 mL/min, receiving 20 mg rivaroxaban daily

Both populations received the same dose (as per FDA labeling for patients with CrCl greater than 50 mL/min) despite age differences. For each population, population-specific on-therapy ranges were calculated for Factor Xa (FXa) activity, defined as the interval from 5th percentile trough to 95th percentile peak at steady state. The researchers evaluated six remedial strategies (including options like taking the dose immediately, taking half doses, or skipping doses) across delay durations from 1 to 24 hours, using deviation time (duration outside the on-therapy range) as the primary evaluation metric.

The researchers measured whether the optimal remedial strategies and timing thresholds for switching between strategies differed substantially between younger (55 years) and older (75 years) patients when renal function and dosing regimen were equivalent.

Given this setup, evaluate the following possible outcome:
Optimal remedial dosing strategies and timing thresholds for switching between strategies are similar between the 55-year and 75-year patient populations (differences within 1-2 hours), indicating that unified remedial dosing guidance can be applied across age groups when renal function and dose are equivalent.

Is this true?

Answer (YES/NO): YES